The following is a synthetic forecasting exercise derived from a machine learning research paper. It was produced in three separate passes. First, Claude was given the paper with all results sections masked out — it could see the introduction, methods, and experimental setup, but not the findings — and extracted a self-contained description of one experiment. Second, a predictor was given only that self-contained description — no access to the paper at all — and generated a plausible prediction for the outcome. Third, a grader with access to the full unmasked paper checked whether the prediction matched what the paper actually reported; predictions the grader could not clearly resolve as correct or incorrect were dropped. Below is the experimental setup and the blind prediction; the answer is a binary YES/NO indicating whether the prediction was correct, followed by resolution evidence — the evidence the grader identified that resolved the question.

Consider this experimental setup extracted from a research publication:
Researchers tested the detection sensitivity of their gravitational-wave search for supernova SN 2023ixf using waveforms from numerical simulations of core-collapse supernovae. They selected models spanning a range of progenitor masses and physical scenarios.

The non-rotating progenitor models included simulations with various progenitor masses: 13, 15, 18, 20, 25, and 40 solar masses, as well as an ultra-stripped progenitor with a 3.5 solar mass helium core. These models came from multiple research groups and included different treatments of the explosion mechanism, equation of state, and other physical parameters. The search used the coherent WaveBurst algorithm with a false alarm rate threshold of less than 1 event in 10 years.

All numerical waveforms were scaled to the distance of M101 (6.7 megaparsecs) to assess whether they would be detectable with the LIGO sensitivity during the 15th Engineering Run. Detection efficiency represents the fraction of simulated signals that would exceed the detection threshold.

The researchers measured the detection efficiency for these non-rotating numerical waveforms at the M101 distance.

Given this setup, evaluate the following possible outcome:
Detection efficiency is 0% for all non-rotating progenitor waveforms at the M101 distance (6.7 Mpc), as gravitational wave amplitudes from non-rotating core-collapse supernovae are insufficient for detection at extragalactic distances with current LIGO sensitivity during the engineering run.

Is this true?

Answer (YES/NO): YES